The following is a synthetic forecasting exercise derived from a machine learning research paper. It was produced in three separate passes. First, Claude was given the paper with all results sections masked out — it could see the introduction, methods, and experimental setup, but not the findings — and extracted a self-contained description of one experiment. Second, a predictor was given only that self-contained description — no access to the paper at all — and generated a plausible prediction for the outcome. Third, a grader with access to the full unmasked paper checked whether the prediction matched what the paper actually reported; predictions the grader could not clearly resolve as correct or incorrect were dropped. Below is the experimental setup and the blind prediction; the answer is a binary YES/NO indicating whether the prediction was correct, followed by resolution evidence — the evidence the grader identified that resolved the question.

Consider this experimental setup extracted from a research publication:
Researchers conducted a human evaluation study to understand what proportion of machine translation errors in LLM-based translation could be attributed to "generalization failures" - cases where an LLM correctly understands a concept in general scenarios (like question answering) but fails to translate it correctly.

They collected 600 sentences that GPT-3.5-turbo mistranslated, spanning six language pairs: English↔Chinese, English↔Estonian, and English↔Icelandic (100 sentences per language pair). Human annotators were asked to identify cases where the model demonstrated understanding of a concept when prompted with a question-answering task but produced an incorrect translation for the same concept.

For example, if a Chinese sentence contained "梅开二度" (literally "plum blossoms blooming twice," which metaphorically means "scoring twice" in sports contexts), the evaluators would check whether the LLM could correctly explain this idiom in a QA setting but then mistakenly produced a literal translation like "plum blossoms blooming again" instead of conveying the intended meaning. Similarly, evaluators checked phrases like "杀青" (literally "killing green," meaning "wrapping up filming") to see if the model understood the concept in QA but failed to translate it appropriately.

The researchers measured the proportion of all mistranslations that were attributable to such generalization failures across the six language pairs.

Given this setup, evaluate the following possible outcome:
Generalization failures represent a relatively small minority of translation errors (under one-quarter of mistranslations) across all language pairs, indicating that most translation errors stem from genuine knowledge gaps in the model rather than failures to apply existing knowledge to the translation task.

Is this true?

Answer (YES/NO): NO